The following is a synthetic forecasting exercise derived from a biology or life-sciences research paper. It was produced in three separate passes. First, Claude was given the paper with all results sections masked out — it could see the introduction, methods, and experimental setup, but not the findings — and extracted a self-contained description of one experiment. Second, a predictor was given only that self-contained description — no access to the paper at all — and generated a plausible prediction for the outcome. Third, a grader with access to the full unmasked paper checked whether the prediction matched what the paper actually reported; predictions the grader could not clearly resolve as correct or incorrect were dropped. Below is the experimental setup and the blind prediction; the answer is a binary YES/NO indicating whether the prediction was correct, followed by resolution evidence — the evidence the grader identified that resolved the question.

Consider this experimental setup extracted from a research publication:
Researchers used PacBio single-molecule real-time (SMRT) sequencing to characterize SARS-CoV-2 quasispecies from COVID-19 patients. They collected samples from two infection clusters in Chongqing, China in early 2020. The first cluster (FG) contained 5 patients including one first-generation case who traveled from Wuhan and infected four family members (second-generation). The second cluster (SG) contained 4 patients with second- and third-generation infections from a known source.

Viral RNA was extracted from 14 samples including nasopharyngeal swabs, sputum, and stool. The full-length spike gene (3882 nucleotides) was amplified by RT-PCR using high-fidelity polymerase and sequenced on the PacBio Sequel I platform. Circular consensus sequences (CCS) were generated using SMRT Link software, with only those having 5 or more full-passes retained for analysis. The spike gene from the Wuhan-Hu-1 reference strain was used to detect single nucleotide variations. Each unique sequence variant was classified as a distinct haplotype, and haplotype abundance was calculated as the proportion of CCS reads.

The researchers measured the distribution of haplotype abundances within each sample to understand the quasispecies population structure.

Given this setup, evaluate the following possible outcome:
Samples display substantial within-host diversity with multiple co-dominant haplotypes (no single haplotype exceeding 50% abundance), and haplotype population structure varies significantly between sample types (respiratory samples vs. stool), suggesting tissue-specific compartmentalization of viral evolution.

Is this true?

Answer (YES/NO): NO